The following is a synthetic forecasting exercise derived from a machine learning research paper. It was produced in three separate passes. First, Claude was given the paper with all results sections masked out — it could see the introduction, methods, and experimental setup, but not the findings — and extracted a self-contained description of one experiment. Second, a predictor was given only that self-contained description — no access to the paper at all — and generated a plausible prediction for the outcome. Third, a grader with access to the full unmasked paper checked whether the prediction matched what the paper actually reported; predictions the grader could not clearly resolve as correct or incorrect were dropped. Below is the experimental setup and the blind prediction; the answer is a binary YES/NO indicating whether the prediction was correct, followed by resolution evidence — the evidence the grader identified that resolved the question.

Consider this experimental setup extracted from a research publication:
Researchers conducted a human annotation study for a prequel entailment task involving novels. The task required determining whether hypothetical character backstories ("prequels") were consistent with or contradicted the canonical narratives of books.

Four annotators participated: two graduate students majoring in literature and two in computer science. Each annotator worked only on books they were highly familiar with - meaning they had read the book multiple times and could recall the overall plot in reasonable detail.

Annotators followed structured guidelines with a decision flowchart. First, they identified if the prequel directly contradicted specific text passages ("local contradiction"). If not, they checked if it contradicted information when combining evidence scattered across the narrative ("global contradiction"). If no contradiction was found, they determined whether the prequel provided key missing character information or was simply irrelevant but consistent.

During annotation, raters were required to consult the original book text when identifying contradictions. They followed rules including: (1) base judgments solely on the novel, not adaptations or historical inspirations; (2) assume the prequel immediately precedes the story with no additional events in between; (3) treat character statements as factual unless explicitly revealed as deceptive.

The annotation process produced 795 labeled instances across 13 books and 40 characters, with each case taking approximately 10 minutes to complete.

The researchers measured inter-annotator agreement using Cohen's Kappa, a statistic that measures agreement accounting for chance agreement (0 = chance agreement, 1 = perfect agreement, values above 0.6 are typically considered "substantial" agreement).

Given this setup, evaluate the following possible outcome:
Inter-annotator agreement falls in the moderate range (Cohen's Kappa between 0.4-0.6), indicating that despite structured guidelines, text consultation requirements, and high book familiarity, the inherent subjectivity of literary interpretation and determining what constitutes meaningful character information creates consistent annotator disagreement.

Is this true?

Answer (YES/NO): NO